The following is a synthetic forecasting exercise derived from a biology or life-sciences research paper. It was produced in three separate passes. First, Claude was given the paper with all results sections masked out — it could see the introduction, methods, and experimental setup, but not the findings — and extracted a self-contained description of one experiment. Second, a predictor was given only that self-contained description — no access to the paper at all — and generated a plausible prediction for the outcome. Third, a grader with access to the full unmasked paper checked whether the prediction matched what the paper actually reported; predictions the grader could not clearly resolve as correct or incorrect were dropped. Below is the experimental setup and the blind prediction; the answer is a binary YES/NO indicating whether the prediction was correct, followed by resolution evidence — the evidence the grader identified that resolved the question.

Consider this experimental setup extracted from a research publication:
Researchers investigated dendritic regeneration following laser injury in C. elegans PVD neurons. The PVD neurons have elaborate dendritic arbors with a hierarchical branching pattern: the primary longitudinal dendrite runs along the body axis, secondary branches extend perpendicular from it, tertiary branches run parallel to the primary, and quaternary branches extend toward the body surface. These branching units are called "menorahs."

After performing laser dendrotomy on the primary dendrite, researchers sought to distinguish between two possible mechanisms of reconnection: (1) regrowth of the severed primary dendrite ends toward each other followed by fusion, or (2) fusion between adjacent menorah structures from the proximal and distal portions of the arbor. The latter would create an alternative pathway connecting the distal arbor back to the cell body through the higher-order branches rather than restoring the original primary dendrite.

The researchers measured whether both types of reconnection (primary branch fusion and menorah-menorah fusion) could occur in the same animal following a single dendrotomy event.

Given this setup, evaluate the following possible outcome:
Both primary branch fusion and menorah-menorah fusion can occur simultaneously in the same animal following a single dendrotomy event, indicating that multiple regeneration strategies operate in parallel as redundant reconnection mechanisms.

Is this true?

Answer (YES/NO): YES